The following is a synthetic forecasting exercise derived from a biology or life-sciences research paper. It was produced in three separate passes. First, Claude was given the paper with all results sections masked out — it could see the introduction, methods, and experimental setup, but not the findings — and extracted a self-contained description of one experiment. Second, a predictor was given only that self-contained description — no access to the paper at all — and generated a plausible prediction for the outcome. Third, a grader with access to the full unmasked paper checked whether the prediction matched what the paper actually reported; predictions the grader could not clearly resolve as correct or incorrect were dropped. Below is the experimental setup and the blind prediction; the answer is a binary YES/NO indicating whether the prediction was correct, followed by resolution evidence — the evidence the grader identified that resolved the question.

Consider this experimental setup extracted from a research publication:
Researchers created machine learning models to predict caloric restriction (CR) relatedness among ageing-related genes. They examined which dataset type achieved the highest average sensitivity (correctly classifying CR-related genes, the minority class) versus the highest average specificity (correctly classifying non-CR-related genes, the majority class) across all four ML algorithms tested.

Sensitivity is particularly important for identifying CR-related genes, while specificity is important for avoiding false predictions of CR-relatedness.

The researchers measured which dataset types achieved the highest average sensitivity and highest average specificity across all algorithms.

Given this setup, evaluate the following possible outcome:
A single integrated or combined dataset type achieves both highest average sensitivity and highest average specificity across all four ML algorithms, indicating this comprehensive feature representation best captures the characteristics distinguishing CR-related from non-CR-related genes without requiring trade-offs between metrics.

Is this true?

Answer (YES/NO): NO